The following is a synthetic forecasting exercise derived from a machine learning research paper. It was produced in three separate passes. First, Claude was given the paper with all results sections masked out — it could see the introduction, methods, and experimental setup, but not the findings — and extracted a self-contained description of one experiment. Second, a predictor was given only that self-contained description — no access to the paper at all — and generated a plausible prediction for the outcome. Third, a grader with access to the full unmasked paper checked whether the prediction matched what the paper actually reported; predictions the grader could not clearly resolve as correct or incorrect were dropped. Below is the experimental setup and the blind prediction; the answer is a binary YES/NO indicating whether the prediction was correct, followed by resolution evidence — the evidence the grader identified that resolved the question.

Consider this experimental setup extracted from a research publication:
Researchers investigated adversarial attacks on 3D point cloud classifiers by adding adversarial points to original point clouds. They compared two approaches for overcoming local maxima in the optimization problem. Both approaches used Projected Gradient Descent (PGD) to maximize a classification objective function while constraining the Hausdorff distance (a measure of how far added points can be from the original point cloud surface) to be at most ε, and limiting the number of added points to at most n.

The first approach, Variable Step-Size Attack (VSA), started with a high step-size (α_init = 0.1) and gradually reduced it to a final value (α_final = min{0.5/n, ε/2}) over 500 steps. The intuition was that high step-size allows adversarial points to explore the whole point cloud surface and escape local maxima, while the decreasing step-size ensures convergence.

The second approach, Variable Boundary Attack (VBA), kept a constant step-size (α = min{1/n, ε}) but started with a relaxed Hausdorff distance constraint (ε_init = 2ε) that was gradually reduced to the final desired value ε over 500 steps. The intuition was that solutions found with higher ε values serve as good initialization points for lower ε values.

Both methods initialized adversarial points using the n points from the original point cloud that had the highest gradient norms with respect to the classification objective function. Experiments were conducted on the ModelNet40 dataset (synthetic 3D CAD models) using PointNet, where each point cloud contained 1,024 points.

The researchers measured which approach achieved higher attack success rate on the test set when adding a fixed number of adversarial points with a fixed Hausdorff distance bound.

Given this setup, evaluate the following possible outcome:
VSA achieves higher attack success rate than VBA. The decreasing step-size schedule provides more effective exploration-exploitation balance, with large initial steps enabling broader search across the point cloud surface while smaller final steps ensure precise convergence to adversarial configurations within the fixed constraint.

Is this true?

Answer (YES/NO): YES